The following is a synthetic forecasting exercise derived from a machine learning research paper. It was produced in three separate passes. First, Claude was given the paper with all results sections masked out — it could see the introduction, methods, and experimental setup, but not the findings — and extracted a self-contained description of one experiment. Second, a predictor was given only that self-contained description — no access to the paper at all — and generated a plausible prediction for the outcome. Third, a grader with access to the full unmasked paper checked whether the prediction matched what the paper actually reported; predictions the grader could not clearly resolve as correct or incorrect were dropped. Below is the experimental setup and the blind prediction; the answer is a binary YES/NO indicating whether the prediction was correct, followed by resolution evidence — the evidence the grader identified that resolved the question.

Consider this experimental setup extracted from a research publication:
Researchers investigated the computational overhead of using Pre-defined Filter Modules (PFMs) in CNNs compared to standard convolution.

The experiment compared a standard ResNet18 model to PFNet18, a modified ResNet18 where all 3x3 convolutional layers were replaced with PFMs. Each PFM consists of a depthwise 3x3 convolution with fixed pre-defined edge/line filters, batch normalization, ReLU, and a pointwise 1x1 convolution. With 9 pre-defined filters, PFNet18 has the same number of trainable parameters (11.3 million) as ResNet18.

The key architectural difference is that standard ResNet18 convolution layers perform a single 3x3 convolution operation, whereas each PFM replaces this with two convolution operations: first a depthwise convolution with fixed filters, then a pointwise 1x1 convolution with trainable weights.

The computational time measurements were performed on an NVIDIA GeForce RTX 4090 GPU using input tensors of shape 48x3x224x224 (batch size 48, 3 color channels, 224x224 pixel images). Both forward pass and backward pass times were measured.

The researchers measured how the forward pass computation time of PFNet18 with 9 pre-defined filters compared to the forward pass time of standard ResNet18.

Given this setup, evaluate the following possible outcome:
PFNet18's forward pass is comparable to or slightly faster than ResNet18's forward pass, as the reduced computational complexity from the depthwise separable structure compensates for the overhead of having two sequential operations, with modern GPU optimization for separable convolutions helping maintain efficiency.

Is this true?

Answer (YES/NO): NO